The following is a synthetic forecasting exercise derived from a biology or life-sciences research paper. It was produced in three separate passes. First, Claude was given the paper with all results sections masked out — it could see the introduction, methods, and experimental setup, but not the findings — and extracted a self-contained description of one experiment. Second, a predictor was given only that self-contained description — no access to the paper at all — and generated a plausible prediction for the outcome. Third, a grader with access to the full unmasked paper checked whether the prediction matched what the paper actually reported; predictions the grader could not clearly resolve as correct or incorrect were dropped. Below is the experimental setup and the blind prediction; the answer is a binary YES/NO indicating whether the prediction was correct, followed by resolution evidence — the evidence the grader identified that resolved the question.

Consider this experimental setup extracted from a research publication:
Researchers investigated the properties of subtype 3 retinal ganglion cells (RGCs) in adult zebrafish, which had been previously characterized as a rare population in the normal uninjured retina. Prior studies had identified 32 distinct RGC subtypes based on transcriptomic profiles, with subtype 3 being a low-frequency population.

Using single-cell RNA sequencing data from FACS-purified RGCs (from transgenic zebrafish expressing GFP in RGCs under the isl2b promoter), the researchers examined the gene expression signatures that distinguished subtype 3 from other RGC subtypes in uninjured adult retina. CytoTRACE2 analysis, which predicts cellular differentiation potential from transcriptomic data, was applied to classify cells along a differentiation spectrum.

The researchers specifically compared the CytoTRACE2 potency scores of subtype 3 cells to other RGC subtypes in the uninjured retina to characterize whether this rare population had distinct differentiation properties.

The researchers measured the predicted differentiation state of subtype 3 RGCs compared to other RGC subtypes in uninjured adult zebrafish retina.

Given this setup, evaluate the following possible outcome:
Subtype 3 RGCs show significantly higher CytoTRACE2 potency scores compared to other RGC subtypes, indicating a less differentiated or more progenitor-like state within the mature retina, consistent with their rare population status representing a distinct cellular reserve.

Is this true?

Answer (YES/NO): YES